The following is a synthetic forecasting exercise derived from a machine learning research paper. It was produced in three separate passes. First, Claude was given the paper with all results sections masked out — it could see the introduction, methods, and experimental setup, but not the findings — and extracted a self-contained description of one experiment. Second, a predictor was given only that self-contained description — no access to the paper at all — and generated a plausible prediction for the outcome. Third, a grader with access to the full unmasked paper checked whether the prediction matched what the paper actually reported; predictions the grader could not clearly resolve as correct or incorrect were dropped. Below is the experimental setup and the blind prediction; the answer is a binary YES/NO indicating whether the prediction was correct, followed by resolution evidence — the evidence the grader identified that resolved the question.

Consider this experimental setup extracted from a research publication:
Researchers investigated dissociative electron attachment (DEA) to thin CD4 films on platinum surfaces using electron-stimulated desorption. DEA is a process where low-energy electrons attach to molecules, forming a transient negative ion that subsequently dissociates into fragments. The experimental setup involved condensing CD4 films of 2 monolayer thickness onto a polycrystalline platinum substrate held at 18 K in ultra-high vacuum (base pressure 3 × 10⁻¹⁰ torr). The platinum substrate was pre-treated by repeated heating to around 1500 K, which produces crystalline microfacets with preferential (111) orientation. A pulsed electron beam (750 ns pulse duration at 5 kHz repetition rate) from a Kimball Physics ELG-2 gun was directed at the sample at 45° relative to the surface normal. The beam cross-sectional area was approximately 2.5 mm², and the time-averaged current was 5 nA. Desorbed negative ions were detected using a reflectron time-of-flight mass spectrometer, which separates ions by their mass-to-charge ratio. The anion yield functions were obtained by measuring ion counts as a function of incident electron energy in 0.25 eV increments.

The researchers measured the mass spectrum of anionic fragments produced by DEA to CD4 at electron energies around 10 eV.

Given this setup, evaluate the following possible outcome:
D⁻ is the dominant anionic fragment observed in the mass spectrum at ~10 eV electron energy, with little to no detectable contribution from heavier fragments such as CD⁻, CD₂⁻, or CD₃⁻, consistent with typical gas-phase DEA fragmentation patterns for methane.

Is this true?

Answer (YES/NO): NO